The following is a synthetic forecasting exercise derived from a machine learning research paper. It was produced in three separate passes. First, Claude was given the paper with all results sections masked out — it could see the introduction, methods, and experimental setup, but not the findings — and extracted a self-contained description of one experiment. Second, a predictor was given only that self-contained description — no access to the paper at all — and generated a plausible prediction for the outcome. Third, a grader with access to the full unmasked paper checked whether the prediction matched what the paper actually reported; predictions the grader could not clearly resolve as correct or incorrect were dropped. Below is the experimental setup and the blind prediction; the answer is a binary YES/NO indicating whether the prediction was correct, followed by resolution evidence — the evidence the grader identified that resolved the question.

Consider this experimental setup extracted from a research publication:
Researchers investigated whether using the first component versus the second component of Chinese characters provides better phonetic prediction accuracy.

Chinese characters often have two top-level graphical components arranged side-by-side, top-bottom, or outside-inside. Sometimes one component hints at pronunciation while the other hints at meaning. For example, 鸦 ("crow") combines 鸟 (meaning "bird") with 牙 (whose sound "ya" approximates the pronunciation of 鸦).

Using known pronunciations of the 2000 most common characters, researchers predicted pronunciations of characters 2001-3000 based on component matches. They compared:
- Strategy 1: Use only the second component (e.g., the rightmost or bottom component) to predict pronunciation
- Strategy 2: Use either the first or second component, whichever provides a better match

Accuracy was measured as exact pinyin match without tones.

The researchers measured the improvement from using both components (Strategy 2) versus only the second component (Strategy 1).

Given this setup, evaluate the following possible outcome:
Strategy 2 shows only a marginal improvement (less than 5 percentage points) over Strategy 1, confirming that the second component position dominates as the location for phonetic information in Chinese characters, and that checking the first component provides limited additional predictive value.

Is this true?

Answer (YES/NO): YES